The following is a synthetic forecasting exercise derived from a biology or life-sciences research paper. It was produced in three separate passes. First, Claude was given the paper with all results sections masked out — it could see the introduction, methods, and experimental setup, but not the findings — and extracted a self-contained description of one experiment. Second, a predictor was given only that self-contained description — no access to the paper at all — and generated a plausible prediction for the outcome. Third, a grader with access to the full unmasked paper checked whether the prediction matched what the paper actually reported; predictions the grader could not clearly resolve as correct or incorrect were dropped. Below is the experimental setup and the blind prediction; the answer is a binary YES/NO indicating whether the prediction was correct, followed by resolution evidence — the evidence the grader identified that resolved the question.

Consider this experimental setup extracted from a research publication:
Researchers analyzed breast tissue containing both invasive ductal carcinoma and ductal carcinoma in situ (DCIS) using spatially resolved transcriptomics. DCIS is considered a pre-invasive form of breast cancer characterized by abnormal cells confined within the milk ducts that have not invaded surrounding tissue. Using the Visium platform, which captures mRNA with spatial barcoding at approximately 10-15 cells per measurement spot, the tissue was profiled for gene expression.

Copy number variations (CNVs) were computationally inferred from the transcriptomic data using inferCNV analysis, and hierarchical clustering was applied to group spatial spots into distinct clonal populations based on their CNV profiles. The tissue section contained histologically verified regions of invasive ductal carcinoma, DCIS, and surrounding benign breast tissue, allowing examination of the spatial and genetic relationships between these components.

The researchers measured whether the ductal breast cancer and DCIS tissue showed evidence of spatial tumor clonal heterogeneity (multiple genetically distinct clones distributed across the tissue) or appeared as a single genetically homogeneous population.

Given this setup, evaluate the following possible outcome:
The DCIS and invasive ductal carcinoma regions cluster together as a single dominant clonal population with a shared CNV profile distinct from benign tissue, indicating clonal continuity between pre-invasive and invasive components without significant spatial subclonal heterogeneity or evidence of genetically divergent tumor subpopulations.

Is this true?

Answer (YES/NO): NO